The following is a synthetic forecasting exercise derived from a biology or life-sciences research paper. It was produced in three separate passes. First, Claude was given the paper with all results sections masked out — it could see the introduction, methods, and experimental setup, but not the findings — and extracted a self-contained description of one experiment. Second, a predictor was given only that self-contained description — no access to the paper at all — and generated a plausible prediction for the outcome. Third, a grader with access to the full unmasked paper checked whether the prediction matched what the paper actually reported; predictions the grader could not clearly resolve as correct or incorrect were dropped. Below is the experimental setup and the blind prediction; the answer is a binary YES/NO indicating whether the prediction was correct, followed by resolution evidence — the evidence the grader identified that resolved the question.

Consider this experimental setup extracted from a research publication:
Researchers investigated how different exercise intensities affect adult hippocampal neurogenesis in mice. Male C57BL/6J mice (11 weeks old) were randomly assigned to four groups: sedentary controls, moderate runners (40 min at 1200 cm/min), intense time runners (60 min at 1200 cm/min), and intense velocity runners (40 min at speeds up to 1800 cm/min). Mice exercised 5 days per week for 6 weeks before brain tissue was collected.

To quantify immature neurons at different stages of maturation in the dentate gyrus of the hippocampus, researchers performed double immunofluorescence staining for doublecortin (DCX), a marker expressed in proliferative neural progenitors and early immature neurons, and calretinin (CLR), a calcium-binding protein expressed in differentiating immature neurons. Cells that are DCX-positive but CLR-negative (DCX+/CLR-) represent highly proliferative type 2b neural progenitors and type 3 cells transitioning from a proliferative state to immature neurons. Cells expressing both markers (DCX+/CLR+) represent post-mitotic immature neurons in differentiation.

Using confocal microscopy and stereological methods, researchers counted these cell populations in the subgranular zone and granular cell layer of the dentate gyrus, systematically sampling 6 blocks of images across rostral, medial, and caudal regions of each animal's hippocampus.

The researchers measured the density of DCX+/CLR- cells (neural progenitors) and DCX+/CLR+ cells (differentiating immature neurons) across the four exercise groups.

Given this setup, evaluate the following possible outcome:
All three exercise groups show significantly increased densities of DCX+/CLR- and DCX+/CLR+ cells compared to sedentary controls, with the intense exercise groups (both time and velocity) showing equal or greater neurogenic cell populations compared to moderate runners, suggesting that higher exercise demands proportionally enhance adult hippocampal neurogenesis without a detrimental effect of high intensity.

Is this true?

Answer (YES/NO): NO